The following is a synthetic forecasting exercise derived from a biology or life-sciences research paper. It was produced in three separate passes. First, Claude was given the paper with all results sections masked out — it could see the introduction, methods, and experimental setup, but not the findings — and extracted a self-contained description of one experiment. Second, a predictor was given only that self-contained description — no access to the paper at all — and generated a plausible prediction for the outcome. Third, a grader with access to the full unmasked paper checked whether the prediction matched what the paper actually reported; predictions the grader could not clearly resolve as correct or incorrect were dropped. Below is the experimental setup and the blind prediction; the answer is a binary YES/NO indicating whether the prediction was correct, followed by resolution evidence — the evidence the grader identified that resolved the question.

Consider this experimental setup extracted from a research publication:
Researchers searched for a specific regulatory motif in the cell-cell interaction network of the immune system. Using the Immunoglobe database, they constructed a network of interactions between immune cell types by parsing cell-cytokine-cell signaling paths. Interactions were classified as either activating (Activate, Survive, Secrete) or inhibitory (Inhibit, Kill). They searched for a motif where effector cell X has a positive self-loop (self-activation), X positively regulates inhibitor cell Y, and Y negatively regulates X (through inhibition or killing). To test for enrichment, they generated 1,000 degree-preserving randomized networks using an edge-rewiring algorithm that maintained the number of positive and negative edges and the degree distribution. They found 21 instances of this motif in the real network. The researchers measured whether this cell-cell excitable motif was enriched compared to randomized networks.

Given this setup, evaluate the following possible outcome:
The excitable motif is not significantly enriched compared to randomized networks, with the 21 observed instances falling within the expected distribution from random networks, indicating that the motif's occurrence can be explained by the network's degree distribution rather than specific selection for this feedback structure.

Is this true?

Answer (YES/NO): YES